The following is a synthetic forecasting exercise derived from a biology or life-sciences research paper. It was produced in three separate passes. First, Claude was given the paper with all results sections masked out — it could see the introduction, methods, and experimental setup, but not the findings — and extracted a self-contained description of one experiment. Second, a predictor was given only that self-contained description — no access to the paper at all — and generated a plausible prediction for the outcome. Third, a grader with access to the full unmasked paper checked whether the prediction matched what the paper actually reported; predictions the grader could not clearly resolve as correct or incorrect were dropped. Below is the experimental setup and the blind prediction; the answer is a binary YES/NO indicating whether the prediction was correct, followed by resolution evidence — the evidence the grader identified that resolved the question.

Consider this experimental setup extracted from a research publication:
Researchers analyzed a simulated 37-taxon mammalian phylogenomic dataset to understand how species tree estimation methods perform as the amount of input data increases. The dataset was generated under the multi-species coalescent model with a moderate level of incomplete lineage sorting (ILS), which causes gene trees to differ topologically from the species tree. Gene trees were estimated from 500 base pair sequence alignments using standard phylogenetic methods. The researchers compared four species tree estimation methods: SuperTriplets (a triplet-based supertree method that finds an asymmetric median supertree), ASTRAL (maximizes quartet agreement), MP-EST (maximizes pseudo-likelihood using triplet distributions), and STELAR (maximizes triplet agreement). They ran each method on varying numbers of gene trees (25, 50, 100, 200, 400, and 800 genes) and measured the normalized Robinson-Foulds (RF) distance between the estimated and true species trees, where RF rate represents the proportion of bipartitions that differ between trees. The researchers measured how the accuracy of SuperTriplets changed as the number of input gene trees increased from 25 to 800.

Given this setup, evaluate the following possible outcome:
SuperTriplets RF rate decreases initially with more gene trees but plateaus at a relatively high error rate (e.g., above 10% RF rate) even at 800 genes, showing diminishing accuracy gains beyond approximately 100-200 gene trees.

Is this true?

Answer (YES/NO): NO